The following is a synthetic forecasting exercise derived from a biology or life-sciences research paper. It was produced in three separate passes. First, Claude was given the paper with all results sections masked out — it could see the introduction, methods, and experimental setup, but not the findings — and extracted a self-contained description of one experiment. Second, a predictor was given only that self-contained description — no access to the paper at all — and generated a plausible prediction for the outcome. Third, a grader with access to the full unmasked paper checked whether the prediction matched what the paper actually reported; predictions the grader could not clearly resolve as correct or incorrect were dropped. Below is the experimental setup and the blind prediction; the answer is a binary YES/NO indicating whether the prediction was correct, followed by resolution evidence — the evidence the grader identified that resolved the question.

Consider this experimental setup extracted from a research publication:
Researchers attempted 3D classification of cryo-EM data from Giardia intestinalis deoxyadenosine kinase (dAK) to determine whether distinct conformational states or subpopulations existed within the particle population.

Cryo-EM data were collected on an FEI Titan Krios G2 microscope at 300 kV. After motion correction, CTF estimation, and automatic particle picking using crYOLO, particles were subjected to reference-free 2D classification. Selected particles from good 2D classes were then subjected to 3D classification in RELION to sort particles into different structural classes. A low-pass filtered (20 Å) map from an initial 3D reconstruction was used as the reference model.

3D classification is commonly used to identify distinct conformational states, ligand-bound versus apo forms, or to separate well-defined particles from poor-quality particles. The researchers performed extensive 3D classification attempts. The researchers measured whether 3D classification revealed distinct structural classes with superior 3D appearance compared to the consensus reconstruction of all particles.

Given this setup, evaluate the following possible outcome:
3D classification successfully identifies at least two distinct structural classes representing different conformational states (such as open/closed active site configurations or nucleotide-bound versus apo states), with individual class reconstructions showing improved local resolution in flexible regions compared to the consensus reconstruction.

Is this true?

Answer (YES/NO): NO